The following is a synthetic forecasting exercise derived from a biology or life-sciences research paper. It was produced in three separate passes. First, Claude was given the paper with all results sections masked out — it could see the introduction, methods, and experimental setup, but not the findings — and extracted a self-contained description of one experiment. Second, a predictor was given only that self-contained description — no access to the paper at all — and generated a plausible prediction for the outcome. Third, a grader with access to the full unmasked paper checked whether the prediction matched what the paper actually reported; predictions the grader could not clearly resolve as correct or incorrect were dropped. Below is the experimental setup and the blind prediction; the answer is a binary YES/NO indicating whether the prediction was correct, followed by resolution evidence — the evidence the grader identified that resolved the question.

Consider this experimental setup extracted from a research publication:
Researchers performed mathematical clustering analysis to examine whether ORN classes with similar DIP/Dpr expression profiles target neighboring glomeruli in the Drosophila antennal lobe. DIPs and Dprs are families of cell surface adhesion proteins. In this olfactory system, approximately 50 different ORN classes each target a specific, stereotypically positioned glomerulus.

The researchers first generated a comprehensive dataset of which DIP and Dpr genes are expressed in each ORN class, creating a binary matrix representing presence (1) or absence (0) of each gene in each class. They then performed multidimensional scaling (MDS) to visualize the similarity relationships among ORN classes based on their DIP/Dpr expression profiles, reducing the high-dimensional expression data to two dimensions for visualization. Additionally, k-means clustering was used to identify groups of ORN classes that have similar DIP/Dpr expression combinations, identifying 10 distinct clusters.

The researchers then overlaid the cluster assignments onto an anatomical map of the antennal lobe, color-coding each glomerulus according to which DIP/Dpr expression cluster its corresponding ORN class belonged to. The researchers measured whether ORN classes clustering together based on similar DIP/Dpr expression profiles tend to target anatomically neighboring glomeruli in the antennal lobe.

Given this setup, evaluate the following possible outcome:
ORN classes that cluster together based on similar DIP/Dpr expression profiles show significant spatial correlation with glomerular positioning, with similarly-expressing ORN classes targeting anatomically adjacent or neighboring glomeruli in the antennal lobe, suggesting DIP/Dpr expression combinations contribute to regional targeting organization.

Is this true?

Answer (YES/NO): NO